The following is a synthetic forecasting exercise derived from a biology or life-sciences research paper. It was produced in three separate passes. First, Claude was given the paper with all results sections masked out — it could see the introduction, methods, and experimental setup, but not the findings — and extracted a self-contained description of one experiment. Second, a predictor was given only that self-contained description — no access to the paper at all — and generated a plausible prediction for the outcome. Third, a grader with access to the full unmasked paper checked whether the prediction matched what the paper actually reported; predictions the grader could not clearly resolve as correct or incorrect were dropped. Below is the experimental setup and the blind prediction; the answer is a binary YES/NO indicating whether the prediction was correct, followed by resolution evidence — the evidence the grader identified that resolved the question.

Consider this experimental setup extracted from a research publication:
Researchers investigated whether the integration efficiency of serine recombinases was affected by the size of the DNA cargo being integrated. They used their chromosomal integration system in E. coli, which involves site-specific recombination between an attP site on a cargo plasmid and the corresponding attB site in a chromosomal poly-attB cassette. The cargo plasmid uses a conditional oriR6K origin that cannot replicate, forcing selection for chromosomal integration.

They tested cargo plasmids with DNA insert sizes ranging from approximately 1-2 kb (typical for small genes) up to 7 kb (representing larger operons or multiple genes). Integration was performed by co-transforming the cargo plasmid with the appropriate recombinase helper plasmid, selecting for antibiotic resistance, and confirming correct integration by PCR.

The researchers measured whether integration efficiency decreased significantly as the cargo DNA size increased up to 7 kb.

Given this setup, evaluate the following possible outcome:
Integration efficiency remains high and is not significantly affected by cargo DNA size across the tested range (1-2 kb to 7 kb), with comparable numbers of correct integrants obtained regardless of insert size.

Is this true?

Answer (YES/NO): YES